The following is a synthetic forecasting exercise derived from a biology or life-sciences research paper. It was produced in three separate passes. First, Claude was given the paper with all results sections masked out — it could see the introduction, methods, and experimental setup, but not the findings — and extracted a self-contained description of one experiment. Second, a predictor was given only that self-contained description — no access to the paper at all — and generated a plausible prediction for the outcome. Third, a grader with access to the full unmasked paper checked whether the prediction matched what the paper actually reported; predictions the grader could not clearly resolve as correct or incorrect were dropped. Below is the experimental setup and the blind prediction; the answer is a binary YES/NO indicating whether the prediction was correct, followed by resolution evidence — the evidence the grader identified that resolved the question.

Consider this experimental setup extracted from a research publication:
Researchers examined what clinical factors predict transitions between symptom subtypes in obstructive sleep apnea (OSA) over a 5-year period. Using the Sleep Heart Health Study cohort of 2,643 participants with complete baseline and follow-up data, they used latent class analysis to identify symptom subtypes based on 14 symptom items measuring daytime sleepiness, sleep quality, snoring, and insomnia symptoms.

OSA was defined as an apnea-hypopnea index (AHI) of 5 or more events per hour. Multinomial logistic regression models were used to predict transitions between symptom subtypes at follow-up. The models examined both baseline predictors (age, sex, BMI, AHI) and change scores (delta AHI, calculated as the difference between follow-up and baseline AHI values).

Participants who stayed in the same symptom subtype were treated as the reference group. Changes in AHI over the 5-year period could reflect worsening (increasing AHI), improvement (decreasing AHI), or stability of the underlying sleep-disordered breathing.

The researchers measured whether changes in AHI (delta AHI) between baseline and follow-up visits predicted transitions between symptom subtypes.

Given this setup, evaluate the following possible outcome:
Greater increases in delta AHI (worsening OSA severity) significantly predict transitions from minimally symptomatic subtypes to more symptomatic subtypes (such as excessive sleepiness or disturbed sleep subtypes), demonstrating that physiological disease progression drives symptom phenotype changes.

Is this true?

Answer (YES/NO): NO